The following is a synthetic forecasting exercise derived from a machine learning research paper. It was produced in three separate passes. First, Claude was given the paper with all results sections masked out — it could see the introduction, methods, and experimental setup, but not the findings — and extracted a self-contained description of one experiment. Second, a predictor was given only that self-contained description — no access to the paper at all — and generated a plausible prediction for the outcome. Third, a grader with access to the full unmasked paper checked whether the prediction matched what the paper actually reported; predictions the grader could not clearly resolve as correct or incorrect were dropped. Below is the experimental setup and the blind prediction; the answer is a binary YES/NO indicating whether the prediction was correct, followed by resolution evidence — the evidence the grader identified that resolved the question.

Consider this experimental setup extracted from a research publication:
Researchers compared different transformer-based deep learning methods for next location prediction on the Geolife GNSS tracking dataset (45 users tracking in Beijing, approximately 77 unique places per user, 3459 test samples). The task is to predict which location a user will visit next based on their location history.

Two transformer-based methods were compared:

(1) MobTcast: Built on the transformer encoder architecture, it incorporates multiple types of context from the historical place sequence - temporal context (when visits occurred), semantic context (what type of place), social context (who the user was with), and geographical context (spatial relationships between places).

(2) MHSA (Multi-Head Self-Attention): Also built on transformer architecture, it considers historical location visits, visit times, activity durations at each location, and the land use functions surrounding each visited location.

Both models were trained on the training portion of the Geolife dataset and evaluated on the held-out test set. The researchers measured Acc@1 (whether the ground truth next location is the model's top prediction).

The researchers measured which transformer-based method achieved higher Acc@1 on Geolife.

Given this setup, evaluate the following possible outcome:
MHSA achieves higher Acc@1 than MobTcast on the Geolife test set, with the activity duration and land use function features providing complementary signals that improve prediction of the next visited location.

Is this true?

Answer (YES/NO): NO